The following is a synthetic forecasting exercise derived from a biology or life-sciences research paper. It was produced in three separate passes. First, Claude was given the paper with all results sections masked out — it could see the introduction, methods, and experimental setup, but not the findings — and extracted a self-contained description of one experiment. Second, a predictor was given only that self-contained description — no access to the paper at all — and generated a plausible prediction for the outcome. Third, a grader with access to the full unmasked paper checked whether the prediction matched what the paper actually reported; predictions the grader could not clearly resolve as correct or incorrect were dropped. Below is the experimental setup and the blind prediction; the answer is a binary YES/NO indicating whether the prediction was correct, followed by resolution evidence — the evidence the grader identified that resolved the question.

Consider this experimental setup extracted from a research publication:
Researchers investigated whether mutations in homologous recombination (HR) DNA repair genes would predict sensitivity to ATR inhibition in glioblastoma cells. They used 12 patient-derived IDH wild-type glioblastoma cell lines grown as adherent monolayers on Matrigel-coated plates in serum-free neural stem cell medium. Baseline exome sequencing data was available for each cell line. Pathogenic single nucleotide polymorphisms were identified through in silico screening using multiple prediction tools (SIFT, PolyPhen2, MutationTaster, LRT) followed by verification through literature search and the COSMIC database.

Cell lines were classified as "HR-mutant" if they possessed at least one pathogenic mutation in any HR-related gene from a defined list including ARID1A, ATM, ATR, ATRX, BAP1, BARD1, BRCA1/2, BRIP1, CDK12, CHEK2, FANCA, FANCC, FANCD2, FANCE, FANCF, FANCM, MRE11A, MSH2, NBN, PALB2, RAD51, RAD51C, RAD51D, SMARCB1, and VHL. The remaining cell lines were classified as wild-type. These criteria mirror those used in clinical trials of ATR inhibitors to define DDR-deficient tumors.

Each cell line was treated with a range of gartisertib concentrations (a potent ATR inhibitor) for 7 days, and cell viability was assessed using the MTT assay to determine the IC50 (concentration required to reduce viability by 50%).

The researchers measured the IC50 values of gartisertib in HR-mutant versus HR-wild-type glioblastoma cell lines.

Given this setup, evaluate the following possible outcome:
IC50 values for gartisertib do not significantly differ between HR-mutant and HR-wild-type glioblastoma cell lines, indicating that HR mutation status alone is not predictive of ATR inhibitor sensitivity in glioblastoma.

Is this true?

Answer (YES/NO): NO